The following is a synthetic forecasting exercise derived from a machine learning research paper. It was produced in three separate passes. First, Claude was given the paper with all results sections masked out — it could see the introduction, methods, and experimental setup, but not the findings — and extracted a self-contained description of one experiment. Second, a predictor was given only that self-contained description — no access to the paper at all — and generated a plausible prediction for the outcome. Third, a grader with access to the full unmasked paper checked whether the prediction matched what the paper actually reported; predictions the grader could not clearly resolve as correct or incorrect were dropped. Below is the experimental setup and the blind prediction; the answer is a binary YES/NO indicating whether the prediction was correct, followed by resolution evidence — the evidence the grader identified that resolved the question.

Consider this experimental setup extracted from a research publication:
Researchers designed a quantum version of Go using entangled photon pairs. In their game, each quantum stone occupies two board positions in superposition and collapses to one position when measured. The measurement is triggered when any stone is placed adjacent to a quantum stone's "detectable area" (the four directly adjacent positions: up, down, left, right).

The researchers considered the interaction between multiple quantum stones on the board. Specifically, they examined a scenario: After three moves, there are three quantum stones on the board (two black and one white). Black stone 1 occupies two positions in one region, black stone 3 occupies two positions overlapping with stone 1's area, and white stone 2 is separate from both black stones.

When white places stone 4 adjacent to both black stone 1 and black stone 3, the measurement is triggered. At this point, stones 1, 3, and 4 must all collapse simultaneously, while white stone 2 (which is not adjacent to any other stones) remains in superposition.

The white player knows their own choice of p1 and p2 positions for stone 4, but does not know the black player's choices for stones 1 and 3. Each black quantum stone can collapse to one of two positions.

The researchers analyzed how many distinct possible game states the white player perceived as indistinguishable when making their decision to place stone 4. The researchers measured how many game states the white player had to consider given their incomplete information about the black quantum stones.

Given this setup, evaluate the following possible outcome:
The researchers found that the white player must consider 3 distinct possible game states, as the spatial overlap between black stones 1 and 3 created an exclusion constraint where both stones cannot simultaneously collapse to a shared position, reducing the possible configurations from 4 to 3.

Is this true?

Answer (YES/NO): NO